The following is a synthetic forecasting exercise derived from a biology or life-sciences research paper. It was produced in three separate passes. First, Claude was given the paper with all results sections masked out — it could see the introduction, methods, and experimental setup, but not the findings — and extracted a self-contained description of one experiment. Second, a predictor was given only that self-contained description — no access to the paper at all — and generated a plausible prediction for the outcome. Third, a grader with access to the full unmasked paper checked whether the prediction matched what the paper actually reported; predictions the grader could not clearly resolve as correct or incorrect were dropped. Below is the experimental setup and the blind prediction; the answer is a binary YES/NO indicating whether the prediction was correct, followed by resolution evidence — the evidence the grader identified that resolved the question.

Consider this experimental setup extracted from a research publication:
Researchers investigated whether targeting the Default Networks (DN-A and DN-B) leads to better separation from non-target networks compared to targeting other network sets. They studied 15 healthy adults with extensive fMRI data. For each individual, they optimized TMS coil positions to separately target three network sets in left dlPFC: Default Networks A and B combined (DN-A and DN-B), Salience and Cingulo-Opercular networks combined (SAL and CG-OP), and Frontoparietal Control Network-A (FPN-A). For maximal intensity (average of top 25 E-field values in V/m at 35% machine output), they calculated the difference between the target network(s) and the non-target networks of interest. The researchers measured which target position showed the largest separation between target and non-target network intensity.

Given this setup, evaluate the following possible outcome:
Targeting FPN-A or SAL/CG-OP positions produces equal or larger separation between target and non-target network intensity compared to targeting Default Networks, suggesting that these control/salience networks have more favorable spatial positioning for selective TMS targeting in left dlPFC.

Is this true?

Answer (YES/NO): NO